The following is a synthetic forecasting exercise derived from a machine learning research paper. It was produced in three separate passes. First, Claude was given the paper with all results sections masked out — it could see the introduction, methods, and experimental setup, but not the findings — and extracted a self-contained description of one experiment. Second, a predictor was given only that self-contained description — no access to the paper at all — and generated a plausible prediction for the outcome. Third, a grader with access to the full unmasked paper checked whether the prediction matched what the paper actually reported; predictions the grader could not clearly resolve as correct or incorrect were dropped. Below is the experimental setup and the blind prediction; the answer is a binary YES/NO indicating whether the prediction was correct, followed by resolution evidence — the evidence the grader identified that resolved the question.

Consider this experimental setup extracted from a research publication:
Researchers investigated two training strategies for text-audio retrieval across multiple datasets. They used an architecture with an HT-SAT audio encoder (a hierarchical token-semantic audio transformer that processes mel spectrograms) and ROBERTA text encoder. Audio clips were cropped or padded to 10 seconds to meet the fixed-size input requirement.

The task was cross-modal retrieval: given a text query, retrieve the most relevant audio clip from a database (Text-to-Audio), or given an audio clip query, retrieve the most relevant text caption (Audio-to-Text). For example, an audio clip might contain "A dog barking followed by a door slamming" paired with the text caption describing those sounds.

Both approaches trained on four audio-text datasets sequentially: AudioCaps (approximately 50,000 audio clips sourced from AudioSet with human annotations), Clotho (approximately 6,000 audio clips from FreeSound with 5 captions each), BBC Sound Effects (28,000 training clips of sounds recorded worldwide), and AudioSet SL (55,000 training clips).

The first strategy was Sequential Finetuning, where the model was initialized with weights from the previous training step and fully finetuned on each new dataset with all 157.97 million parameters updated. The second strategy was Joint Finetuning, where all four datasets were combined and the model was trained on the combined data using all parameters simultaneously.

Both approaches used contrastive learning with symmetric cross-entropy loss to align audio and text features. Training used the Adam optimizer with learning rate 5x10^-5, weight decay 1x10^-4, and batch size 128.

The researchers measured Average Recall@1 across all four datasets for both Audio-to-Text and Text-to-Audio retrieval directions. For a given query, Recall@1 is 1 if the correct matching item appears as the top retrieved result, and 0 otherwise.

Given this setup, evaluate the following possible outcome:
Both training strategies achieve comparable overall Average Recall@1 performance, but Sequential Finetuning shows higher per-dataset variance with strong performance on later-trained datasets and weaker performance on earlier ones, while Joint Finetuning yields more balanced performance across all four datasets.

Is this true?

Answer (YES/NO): NO